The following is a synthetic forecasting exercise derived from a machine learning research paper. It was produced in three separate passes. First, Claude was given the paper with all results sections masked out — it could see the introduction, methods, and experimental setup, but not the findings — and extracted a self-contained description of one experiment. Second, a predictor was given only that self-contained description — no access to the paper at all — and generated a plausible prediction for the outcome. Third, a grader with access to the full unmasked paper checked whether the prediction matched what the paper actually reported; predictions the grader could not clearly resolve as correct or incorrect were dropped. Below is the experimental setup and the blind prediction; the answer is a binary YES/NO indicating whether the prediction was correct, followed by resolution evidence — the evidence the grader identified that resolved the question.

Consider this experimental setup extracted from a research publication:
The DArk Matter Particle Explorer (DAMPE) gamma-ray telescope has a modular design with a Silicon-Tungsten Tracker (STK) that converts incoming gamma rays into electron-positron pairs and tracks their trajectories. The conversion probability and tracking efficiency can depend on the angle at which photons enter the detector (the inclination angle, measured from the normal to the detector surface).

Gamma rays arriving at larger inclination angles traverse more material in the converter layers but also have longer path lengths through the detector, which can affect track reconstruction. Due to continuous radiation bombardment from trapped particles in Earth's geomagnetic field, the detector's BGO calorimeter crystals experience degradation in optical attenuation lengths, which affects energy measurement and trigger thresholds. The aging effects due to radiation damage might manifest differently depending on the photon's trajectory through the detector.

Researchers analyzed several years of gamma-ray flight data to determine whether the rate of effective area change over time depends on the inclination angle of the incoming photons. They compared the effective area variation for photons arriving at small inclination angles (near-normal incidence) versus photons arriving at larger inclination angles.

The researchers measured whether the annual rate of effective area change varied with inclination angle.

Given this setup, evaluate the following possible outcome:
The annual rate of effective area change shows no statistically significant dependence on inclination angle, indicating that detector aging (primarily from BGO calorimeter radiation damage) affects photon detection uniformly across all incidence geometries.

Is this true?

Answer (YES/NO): NO